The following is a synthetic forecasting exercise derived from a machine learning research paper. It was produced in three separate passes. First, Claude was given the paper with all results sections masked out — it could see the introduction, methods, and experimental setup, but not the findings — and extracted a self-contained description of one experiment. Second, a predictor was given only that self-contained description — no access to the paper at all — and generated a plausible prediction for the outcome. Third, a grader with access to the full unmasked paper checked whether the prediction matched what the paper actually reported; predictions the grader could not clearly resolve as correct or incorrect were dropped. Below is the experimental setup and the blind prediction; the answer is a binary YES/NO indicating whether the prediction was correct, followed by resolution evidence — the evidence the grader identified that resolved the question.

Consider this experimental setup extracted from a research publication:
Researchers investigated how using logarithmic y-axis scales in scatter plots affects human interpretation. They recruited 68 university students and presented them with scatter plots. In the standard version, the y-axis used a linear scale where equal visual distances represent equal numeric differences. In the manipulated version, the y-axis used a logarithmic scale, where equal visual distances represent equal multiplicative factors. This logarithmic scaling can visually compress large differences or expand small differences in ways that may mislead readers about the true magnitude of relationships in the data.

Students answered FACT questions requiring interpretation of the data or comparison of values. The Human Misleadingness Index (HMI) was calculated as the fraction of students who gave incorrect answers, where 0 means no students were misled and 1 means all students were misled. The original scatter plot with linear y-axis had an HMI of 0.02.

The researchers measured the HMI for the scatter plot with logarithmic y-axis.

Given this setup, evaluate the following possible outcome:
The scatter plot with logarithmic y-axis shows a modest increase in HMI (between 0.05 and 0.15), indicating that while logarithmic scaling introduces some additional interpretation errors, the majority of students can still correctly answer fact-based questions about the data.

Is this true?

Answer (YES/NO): NO